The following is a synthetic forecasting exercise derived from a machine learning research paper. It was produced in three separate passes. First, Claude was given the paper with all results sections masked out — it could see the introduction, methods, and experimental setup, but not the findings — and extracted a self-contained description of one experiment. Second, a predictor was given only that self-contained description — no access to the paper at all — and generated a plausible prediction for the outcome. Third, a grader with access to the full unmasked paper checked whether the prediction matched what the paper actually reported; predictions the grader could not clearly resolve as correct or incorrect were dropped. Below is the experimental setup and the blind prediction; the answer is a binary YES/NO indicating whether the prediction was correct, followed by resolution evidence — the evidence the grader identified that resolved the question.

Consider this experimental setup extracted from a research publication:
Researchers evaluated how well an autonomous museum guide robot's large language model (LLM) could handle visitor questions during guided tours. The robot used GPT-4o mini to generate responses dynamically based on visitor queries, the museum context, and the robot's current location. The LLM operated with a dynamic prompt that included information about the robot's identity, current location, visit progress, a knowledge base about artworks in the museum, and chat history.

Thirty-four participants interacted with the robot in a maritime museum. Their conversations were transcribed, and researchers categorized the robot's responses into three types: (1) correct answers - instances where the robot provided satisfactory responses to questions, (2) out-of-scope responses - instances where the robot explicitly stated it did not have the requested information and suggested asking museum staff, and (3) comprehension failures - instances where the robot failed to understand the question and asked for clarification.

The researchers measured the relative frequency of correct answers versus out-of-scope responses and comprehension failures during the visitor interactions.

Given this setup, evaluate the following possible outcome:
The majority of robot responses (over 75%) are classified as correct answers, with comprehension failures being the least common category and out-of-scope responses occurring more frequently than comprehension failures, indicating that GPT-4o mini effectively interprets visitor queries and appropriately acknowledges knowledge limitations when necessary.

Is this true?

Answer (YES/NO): NO